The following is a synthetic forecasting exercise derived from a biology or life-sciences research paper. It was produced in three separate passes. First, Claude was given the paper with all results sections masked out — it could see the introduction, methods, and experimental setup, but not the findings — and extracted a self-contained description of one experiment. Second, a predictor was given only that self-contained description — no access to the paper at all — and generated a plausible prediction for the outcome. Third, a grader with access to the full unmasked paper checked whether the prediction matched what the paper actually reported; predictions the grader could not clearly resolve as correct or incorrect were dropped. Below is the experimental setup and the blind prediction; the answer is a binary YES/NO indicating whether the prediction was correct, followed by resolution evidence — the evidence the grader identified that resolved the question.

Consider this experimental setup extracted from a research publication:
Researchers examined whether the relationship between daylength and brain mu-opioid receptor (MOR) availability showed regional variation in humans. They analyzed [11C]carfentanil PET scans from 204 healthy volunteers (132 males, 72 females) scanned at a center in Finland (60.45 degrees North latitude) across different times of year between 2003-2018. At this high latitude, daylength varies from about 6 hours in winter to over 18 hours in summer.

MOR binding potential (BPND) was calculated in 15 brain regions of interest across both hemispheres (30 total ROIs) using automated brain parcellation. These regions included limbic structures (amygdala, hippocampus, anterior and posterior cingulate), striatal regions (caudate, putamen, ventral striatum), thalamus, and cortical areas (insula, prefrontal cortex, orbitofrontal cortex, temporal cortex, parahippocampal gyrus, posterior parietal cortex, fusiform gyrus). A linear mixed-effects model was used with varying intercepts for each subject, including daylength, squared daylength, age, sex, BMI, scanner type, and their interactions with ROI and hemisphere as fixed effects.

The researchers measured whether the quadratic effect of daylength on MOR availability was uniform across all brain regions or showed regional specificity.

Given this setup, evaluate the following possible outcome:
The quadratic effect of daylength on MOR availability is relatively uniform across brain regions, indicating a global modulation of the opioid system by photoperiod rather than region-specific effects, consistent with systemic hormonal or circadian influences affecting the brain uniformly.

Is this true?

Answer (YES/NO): YES